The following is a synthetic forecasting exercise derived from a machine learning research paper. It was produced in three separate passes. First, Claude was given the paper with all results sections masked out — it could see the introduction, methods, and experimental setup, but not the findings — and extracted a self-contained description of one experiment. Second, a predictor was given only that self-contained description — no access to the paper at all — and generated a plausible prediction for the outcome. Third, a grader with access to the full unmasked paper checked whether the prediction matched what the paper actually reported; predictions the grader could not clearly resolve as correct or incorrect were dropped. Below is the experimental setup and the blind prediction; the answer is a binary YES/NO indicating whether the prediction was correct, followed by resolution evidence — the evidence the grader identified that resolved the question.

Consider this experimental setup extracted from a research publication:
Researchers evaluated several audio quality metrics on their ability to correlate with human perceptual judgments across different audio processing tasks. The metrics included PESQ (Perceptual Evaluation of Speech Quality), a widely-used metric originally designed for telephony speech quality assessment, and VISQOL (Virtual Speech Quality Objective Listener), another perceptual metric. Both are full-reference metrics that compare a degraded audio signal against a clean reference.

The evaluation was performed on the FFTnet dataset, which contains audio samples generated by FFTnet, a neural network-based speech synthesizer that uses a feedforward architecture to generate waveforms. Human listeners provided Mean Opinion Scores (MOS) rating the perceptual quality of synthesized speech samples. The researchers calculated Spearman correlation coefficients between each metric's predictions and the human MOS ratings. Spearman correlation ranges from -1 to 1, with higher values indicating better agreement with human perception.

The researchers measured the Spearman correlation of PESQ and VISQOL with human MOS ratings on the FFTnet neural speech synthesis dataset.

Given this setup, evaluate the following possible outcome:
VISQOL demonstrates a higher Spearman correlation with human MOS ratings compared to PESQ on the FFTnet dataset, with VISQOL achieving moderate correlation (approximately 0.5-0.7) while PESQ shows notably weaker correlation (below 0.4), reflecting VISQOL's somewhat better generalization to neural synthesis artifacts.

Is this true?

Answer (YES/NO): NO